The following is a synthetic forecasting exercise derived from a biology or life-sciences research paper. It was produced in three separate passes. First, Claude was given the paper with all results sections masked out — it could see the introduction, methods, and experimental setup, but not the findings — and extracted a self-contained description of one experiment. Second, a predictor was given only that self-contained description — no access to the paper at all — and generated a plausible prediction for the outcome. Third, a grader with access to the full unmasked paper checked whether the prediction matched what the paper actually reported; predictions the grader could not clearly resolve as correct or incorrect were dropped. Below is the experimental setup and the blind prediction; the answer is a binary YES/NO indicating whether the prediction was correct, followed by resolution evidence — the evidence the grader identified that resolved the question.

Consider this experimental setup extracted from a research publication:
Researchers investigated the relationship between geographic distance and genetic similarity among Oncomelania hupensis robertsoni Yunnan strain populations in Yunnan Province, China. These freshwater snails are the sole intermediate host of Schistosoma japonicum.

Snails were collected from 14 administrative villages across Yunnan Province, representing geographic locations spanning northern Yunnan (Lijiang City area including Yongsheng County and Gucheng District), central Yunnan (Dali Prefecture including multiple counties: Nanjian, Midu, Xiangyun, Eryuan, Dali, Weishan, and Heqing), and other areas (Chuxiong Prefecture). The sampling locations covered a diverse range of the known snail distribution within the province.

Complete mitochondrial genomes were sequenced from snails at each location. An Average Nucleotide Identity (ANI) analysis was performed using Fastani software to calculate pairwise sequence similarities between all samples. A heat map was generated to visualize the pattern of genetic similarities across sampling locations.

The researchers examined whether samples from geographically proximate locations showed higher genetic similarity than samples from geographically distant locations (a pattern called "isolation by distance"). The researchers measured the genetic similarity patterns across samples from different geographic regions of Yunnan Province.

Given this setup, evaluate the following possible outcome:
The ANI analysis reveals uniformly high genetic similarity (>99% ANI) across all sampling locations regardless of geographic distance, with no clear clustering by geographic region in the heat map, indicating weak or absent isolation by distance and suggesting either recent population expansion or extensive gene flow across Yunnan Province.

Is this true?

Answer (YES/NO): NO